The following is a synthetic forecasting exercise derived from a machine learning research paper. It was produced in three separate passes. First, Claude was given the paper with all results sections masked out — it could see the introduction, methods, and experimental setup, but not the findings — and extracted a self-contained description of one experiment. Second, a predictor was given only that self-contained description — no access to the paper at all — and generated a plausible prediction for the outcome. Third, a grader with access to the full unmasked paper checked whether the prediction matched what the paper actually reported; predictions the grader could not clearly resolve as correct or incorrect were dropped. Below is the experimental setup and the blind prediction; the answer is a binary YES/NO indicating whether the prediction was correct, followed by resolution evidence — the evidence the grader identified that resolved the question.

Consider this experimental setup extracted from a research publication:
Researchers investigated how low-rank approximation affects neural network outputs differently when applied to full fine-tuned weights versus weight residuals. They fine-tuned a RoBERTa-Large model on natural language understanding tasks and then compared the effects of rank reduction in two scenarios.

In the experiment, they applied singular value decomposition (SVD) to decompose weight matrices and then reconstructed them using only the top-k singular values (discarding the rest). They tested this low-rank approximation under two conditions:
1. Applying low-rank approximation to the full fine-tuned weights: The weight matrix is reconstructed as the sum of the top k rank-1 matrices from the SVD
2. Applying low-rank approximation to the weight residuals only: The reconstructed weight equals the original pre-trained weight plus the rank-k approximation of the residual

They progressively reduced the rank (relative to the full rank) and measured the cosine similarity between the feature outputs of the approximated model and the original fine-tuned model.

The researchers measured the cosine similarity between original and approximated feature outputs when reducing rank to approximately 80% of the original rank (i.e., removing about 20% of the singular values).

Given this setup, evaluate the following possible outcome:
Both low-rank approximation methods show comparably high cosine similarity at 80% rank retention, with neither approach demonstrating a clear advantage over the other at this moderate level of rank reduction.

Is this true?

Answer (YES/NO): NO